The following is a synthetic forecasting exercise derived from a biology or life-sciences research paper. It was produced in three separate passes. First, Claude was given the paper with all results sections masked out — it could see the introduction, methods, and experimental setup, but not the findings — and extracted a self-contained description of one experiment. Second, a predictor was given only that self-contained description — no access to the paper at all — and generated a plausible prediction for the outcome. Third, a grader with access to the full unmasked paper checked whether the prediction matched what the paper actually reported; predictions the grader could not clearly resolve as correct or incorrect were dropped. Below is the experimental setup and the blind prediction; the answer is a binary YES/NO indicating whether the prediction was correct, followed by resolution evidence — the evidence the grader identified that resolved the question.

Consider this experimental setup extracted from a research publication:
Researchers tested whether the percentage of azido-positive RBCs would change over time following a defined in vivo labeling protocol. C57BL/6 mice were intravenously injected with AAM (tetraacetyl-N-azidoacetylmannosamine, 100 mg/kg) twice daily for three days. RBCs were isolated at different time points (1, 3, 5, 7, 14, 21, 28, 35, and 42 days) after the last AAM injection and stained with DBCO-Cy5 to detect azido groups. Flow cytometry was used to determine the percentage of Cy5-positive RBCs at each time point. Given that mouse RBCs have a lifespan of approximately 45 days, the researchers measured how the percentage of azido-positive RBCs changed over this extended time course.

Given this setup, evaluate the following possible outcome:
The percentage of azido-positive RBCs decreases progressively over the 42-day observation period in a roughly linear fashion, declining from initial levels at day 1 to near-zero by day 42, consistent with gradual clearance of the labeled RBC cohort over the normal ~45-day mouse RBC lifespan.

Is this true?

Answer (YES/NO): NO